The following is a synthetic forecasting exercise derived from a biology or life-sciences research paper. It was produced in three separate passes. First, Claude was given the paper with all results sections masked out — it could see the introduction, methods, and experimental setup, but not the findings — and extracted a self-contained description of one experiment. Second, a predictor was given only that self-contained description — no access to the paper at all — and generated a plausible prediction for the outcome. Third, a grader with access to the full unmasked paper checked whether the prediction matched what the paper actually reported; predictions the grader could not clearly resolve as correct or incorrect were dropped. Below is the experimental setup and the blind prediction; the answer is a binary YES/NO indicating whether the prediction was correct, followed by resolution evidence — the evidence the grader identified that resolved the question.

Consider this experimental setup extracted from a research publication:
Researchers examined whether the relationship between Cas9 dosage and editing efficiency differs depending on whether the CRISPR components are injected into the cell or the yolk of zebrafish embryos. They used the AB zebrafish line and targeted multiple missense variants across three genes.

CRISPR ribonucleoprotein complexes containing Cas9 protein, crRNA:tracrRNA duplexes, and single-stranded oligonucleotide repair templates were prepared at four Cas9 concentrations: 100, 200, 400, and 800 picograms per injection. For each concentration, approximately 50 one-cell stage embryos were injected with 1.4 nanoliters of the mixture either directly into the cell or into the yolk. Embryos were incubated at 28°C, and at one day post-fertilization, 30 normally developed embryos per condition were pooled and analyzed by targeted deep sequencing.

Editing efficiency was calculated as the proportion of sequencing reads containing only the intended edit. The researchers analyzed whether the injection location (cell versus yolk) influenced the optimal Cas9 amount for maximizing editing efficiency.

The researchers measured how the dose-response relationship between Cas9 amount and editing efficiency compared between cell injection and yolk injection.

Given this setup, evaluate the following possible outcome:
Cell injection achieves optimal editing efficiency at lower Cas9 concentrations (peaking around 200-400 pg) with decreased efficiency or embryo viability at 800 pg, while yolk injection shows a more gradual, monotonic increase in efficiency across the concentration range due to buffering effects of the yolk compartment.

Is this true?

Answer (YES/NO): NO